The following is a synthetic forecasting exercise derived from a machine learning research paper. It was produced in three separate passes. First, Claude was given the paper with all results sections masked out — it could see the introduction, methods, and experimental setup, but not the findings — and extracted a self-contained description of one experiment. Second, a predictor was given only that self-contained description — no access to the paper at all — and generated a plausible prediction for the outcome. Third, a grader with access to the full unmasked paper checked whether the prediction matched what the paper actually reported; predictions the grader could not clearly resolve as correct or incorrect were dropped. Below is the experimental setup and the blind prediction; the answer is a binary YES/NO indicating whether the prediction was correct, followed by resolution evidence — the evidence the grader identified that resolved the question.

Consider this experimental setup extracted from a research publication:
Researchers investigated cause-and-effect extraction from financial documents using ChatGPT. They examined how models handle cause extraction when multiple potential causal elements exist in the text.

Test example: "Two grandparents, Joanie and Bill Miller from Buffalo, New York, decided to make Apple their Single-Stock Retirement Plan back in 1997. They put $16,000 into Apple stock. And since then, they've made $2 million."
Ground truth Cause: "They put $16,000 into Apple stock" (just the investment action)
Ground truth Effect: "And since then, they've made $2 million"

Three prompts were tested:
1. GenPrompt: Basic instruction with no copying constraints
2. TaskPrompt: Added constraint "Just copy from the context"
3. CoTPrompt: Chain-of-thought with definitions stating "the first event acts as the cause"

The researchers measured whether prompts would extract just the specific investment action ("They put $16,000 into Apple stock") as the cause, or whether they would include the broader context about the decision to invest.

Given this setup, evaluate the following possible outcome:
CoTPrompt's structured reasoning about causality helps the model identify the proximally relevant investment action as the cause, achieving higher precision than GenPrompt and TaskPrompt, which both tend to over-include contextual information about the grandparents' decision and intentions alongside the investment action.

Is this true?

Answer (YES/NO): NO